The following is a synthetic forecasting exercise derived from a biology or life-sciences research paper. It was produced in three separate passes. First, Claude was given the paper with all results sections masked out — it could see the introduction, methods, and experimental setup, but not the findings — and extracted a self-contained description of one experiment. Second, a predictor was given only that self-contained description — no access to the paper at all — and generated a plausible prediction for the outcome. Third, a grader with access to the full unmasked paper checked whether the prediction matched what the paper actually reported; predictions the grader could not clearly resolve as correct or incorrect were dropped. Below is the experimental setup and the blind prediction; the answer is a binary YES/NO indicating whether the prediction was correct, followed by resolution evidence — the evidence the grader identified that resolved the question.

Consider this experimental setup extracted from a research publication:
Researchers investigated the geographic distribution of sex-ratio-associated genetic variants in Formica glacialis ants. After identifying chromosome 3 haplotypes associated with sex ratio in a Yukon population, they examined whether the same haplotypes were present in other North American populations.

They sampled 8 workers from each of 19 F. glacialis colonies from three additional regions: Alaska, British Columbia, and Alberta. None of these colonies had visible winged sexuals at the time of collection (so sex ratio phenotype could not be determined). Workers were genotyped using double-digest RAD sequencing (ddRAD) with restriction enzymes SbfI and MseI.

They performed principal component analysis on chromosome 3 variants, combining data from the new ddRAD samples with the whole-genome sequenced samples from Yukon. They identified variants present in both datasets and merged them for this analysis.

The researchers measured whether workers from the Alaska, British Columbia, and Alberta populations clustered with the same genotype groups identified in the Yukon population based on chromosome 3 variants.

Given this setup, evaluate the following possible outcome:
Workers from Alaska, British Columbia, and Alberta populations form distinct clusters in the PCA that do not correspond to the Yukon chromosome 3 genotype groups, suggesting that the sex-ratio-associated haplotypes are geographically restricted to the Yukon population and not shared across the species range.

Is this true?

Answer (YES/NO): NO